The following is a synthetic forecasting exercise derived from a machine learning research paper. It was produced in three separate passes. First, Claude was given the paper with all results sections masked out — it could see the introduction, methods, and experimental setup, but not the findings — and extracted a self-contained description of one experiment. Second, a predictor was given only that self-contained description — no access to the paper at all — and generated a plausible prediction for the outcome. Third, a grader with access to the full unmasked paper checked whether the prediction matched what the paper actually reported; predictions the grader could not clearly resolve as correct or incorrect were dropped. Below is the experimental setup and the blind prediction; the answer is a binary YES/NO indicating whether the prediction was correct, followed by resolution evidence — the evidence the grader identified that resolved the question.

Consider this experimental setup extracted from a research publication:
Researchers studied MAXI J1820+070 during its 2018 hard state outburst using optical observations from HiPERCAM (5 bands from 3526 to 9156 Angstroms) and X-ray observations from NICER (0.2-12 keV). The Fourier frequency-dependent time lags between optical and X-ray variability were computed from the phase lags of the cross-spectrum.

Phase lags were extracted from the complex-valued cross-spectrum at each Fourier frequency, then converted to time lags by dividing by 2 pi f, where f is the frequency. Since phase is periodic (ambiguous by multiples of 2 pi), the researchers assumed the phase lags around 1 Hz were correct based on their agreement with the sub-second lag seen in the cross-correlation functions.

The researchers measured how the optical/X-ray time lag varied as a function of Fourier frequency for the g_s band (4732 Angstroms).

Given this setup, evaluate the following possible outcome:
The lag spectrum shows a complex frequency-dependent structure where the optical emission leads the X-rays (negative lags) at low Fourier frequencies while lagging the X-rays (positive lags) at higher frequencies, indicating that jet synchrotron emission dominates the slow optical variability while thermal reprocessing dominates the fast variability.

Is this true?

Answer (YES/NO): NO